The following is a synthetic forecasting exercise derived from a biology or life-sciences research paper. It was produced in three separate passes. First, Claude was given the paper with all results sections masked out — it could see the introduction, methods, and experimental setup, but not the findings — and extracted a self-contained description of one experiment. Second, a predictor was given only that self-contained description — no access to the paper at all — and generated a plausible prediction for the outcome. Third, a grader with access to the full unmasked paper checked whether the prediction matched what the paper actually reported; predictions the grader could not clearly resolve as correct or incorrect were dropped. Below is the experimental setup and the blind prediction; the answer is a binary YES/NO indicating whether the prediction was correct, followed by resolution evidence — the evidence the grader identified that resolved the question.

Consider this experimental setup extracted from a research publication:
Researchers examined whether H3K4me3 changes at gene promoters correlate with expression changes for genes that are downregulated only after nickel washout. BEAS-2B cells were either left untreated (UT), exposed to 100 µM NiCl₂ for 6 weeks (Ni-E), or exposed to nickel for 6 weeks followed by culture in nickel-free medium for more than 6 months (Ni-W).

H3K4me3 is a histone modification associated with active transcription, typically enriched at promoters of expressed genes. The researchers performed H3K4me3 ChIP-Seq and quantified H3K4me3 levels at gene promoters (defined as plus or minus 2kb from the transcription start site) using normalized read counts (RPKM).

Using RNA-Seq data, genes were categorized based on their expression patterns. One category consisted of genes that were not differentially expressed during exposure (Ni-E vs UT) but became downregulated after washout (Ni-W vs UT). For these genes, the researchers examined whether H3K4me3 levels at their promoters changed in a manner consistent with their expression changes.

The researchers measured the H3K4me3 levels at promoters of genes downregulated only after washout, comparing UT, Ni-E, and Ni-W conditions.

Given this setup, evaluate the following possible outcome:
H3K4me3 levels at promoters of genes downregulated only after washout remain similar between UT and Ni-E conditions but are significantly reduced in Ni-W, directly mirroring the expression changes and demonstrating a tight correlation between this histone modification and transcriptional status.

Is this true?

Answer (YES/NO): YES